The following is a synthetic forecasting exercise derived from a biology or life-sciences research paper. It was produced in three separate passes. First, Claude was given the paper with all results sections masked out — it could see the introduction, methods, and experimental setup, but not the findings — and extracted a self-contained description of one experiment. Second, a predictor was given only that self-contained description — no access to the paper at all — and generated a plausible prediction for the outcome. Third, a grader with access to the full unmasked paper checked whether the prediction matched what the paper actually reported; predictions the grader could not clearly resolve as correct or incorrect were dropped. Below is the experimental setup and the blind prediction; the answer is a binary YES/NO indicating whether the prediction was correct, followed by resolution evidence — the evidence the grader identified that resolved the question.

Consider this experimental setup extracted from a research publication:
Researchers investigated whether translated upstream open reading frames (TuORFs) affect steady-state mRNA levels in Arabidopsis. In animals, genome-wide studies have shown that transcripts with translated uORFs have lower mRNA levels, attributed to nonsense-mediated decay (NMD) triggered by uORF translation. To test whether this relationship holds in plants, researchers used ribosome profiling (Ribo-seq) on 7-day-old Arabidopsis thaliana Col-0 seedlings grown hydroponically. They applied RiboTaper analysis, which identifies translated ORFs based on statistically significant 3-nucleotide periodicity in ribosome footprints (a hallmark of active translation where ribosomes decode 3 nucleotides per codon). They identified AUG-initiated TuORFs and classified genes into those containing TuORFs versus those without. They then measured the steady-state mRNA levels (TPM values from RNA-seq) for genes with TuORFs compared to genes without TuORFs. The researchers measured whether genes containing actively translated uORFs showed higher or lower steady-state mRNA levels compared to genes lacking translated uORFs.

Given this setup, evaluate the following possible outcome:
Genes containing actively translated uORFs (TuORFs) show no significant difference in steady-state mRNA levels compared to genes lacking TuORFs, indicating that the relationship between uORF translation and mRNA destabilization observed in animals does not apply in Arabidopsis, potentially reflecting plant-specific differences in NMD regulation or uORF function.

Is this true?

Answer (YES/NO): NO